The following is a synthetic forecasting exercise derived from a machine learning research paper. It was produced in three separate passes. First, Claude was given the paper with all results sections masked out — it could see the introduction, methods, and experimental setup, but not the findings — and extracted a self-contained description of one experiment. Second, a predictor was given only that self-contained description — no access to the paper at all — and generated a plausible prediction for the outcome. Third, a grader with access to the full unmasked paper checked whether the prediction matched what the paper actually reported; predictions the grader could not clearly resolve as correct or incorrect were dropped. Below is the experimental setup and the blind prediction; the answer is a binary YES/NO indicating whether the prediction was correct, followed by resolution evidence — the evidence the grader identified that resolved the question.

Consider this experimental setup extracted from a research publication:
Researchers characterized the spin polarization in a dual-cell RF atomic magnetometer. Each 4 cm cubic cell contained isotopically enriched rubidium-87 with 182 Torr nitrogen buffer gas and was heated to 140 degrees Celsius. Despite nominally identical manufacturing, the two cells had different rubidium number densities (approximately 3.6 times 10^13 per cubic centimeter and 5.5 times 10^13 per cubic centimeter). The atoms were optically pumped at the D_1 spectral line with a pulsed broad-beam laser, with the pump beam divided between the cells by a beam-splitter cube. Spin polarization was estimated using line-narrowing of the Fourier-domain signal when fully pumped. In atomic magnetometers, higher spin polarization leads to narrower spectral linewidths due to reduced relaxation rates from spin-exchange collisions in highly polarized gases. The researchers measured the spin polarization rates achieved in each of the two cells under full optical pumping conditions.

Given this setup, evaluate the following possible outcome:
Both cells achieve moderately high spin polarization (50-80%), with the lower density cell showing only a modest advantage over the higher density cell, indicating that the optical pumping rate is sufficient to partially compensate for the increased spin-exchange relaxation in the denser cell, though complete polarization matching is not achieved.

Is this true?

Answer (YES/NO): NO